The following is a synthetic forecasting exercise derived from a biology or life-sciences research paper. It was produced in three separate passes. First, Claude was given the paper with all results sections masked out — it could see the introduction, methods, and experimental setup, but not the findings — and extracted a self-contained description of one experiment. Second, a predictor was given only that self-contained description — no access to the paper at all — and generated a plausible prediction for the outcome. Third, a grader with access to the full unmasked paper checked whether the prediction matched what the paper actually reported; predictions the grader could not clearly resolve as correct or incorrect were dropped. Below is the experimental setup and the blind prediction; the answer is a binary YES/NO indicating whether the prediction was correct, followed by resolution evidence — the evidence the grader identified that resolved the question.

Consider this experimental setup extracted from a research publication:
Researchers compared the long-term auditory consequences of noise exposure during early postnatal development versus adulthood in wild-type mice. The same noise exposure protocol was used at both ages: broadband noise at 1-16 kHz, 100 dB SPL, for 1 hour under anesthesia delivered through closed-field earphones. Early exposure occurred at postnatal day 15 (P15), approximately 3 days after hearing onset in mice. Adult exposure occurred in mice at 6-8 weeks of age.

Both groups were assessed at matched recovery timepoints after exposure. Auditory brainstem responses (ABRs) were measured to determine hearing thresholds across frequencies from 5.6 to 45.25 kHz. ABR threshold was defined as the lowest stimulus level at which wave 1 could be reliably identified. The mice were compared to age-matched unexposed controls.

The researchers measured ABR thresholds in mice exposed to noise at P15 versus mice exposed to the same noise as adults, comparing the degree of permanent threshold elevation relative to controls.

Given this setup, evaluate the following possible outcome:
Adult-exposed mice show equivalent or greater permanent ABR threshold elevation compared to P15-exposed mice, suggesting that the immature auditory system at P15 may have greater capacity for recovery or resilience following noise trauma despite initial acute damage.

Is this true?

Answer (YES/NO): NO